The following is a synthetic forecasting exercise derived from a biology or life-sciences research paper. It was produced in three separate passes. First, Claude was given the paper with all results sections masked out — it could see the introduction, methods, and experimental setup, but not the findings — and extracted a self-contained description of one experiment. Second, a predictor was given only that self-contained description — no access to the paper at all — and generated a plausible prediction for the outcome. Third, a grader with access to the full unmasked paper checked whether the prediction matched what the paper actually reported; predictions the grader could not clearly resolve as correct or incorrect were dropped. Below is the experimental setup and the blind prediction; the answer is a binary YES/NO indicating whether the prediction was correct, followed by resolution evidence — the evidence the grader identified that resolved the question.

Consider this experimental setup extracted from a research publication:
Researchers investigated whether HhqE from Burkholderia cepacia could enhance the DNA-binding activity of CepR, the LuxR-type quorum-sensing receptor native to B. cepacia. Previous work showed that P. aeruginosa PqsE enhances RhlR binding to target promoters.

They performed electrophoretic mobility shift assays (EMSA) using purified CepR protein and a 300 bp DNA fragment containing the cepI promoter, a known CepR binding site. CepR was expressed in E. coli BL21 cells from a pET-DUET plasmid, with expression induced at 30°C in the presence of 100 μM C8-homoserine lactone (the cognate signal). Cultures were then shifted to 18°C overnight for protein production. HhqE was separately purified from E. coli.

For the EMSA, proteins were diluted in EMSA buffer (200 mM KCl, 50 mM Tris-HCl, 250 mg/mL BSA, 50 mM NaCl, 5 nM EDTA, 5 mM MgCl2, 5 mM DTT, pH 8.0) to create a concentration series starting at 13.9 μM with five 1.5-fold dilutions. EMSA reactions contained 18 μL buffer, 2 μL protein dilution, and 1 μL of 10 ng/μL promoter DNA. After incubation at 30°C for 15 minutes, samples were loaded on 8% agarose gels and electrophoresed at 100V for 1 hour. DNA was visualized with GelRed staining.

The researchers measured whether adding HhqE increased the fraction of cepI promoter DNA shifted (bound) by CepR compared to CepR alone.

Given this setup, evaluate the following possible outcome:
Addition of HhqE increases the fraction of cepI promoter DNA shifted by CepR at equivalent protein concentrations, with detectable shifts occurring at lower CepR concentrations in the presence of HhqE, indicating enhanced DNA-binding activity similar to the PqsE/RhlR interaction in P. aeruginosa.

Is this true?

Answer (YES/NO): NO